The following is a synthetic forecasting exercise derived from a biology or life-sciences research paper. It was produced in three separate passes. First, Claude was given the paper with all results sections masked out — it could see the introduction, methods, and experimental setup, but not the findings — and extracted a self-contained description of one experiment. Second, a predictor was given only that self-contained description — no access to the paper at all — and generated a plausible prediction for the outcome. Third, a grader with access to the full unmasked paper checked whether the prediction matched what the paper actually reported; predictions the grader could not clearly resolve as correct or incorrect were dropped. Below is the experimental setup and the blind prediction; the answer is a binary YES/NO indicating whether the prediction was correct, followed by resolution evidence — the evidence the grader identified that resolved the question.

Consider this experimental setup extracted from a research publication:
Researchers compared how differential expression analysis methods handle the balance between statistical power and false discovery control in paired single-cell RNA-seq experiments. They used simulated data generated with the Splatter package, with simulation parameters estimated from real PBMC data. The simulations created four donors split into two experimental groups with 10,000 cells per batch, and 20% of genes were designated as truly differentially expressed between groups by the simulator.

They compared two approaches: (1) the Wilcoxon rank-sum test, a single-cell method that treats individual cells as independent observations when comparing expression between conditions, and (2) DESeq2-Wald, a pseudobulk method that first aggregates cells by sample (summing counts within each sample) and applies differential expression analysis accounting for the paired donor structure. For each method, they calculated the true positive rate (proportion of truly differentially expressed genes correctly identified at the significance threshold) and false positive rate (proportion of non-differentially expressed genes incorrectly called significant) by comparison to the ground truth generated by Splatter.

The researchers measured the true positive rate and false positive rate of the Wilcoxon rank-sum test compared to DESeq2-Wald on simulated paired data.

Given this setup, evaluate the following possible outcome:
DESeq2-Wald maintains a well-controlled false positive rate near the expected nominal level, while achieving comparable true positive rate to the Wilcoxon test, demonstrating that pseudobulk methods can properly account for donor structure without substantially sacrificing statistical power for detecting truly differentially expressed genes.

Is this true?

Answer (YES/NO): NO